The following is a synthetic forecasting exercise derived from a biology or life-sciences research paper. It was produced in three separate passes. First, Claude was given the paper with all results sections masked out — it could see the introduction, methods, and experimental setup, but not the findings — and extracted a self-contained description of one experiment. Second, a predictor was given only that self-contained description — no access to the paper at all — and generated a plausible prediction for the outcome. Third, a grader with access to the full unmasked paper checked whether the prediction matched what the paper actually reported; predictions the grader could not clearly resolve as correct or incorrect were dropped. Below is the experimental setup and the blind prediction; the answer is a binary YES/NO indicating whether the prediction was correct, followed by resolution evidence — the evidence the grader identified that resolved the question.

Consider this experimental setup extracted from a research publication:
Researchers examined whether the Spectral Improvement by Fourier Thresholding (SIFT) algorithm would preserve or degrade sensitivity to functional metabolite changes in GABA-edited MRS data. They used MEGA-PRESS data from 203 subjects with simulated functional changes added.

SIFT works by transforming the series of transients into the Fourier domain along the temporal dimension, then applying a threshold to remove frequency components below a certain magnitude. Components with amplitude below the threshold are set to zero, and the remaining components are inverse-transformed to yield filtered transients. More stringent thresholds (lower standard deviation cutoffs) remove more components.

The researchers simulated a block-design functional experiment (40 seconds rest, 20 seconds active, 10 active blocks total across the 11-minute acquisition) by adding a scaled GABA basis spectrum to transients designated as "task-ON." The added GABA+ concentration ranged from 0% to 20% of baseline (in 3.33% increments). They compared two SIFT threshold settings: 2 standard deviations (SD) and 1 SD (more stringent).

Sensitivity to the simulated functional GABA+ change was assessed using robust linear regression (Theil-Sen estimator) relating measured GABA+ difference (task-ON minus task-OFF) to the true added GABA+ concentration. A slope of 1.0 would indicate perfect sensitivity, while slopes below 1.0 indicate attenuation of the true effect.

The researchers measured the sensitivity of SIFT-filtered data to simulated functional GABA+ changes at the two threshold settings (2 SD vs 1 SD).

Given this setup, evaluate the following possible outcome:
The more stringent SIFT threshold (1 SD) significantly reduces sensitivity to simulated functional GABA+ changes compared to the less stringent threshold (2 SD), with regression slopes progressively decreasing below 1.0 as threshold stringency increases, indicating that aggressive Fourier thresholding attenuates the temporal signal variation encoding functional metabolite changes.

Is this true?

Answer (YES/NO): NO